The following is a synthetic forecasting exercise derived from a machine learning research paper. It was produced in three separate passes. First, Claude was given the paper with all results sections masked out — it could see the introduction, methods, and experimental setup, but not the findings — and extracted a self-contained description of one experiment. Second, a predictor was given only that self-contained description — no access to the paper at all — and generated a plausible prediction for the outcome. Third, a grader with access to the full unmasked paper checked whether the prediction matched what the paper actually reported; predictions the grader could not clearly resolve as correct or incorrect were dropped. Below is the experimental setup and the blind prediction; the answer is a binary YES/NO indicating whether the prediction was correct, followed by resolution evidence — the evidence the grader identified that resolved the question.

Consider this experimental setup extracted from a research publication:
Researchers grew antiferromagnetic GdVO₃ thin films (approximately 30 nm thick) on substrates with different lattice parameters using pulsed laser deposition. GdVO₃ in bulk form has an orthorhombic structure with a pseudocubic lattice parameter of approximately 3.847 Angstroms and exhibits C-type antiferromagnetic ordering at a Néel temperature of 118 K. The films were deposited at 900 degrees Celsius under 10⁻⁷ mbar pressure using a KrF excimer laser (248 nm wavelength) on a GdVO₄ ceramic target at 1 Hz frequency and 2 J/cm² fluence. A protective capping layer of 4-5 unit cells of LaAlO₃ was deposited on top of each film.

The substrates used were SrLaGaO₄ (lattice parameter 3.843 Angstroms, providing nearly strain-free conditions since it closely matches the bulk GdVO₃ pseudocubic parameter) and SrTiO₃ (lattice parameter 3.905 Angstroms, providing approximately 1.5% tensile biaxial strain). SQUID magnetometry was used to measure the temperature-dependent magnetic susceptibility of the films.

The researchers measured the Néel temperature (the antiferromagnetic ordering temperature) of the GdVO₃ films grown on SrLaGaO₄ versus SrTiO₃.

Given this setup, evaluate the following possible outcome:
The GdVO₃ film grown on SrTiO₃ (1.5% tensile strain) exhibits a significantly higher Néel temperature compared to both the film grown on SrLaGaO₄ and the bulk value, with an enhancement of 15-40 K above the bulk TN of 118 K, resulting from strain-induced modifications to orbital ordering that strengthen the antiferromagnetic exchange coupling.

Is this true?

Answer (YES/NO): NO